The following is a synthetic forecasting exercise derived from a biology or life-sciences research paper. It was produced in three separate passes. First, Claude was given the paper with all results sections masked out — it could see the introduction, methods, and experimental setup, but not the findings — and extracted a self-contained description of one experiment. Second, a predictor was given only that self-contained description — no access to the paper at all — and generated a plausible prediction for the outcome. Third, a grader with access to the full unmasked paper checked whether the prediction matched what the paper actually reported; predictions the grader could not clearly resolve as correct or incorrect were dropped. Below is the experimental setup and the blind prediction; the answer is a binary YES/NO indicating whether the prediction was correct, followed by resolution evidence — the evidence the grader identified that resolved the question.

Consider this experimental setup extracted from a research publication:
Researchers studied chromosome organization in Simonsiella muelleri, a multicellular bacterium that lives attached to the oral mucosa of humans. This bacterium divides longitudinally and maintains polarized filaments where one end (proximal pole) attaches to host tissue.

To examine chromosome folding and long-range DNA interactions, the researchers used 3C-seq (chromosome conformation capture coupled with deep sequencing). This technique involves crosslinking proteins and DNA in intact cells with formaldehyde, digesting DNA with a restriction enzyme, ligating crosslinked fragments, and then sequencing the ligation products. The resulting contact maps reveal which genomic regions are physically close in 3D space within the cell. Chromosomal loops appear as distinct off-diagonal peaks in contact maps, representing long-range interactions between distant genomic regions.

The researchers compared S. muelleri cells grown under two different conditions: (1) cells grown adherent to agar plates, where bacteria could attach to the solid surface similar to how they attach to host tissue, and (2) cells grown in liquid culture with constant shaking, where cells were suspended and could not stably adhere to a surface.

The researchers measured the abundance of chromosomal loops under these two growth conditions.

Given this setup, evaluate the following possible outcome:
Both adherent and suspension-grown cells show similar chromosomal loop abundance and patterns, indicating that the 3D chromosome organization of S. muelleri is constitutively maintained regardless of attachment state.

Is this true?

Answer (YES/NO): NO